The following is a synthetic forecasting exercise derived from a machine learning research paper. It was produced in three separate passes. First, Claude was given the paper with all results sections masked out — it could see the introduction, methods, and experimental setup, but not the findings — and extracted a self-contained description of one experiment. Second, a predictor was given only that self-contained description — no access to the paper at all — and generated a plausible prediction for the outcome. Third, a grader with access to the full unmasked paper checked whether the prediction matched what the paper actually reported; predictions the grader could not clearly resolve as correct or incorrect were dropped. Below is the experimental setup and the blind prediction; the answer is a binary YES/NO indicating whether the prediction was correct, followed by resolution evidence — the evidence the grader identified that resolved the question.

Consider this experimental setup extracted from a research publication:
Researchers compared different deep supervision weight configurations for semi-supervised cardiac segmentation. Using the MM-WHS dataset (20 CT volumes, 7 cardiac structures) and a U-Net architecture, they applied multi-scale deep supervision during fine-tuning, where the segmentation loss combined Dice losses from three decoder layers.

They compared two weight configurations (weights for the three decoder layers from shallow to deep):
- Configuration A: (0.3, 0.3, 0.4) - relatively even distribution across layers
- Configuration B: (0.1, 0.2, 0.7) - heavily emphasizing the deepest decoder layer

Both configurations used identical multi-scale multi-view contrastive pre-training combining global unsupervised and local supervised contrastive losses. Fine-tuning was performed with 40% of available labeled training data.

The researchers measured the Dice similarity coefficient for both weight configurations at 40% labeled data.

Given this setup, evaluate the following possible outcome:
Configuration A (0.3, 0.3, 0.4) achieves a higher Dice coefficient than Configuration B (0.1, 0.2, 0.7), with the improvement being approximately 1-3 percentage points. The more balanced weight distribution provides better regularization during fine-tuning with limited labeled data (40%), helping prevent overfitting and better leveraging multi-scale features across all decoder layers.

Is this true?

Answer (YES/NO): NO